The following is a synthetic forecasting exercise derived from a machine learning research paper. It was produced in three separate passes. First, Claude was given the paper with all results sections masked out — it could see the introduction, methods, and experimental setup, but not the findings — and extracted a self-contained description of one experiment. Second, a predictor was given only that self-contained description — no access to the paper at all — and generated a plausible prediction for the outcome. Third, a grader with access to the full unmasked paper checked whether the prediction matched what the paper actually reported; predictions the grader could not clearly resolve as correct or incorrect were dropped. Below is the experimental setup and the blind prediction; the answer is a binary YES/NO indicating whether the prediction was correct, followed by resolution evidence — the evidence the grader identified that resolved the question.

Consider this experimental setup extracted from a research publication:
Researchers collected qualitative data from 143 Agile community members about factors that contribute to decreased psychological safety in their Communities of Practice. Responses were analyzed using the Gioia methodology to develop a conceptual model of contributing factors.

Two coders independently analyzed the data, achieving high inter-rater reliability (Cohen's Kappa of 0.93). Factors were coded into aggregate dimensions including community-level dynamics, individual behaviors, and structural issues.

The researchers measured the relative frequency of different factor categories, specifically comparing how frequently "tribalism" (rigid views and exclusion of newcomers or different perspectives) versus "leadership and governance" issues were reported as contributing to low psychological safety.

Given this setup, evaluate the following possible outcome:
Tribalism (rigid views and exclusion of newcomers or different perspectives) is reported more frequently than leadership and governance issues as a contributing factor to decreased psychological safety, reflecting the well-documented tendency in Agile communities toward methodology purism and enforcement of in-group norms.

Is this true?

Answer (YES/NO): YES